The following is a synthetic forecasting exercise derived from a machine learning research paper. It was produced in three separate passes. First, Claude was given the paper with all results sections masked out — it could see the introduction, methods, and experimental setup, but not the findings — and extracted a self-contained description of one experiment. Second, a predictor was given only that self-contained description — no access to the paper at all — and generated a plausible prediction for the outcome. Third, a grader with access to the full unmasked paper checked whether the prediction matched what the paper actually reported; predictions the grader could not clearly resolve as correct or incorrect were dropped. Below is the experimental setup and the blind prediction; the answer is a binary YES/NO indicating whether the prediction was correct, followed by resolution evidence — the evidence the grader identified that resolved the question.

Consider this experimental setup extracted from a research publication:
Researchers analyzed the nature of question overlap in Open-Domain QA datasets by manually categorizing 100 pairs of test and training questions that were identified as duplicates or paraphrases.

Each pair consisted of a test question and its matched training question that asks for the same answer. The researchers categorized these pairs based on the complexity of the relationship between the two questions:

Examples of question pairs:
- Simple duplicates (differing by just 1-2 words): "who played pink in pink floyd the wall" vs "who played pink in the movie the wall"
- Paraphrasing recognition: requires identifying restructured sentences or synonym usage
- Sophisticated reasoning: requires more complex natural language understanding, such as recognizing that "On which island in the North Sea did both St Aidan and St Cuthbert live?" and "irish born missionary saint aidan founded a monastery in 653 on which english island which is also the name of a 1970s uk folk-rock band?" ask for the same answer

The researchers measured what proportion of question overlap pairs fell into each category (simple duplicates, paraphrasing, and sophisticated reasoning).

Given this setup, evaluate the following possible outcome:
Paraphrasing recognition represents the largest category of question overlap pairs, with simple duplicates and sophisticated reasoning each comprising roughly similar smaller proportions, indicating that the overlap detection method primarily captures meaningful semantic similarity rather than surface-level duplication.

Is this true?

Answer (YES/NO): NO